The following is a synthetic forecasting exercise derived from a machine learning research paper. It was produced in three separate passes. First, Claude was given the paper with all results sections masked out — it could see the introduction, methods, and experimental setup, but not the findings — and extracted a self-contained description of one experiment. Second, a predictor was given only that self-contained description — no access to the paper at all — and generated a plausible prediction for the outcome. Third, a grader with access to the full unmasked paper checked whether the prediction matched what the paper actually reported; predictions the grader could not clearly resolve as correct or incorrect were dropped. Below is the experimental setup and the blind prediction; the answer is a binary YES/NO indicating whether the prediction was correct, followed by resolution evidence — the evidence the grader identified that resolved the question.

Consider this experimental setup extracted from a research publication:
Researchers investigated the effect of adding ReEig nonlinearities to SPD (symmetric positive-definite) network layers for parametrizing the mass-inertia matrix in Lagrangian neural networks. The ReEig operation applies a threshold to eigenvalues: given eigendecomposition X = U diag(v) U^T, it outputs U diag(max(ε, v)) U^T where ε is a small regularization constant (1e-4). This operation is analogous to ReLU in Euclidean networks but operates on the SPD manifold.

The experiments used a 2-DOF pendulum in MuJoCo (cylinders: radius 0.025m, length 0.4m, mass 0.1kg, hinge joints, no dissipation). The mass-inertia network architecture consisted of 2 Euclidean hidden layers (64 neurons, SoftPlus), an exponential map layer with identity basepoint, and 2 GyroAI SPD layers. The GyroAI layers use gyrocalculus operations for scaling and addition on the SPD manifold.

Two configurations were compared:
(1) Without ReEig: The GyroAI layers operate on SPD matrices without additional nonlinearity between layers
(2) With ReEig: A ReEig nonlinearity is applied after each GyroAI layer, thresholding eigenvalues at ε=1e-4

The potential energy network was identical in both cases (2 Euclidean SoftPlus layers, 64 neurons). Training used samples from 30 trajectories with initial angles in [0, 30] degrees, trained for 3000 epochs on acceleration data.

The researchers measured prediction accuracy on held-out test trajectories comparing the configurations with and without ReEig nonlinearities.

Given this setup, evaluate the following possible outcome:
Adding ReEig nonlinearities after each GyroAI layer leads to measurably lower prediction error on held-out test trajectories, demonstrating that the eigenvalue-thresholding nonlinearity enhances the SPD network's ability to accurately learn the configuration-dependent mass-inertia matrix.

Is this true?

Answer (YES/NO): NO